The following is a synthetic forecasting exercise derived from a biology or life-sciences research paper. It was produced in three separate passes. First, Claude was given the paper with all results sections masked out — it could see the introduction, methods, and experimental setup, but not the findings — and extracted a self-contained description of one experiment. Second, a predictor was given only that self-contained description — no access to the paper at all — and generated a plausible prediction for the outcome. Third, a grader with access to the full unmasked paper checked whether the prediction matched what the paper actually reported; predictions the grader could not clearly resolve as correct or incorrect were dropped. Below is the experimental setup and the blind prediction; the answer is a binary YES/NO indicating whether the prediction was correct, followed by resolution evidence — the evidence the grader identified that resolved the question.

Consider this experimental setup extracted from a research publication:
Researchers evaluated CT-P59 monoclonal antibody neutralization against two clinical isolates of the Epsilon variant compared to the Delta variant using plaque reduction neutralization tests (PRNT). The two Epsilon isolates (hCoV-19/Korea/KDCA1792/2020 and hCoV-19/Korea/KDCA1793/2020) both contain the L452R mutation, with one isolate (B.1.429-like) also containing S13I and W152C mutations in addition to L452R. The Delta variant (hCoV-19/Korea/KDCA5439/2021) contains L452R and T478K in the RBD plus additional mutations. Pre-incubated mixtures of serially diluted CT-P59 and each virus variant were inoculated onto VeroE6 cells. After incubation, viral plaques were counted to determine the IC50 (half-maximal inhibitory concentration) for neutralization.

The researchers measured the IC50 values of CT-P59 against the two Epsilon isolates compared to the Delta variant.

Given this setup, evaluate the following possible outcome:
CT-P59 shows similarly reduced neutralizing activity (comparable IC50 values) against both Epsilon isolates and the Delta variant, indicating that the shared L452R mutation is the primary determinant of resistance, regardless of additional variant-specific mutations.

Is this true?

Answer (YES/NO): NO